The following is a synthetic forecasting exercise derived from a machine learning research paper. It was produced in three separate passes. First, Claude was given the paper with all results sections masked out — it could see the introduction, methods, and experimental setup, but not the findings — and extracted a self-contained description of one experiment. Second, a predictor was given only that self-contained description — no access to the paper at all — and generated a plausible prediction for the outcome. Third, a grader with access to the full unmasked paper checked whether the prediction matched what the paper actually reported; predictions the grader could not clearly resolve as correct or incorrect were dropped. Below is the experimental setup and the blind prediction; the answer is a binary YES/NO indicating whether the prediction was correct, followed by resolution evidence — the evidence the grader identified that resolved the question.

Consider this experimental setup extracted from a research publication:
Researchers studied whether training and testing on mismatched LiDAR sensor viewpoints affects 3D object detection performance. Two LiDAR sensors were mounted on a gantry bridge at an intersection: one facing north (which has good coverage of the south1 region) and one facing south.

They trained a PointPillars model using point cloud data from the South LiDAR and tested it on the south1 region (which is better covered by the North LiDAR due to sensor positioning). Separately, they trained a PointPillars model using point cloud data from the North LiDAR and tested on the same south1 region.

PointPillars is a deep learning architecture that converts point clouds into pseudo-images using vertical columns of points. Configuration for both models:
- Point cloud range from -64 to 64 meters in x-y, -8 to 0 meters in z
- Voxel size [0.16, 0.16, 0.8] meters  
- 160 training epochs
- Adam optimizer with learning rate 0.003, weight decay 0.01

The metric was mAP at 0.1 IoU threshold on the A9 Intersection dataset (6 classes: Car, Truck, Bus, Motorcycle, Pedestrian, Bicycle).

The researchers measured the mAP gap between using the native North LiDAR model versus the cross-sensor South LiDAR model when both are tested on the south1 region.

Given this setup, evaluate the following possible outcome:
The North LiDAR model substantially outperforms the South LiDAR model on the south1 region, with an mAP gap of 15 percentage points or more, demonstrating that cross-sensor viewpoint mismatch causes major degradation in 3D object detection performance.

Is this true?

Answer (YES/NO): YES